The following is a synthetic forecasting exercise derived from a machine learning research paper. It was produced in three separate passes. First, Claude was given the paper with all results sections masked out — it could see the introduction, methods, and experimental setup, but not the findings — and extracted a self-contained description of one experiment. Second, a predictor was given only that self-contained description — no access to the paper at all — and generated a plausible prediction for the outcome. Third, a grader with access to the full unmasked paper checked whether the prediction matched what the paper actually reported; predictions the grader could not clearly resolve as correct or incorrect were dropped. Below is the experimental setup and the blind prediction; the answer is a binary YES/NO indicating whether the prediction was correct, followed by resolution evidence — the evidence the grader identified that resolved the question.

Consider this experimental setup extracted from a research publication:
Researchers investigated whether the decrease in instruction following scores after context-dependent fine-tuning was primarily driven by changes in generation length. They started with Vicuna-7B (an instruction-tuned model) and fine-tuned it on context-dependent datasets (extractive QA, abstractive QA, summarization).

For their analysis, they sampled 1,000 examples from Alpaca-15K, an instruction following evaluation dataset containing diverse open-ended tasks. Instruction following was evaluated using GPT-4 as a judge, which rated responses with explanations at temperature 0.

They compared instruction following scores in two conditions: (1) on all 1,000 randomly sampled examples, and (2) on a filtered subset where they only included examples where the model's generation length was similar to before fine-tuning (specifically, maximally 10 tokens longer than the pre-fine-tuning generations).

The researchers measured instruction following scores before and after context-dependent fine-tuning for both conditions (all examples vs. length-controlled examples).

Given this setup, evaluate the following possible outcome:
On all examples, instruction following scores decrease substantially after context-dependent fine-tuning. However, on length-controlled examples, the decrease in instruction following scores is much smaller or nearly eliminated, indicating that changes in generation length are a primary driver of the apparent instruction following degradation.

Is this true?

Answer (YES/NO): NO